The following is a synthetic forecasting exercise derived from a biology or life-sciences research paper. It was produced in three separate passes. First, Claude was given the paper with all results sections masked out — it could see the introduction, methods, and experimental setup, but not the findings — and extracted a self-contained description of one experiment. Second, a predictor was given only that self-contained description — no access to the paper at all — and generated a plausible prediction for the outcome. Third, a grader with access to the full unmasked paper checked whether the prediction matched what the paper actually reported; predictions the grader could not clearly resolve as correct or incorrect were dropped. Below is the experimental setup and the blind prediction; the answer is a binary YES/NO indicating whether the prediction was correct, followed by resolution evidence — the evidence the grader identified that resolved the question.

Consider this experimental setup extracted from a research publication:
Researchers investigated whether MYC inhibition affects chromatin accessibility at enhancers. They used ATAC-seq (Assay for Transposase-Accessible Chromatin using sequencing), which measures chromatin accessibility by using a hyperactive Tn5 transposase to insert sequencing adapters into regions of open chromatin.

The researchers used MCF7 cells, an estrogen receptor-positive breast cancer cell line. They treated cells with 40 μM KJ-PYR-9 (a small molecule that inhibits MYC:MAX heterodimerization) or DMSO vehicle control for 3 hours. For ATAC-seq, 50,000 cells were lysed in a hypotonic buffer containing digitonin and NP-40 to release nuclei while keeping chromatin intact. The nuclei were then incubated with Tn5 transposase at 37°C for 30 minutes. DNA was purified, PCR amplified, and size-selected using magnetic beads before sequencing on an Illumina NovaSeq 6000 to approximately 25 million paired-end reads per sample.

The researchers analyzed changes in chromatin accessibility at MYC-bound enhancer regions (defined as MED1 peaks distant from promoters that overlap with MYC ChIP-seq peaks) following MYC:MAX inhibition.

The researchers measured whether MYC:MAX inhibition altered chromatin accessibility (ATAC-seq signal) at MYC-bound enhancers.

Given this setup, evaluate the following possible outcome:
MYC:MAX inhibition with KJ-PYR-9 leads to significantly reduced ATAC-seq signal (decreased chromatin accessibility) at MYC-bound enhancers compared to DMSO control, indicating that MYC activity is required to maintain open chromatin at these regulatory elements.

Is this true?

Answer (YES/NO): YES